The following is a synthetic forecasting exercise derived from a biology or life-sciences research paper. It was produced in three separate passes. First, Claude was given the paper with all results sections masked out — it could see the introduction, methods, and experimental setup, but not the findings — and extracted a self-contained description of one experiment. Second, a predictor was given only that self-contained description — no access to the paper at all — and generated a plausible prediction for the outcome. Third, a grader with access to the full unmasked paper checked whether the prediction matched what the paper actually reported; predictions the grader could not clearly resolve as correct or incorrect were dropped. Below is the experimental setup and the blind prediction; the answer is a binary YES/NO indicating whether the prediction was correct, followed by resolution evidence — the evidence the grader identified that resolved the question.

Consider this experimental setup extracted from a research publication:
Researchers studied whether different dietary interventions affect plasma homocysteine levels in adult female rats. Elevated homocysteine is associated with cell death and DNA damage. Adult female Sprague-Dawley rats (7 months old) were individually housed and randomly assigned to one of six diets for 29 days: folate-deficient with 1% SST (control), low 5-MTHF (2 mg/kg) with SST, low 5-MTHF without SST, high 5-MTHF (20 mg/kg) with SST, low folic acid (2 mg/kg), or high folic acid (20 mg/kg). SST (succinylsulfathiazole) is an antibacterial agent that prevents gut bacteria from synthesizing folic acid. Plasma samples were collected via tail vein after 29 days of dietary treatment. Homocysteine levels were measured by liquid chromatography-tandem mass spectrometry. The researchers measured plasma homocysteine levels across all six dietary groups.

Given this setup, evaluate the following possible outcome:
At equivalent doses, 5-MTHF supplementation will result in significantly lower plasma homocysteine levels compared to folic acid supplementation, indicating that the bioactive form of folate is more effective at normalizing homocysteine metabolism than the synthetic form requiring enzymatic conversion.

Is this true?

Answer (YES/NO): NO